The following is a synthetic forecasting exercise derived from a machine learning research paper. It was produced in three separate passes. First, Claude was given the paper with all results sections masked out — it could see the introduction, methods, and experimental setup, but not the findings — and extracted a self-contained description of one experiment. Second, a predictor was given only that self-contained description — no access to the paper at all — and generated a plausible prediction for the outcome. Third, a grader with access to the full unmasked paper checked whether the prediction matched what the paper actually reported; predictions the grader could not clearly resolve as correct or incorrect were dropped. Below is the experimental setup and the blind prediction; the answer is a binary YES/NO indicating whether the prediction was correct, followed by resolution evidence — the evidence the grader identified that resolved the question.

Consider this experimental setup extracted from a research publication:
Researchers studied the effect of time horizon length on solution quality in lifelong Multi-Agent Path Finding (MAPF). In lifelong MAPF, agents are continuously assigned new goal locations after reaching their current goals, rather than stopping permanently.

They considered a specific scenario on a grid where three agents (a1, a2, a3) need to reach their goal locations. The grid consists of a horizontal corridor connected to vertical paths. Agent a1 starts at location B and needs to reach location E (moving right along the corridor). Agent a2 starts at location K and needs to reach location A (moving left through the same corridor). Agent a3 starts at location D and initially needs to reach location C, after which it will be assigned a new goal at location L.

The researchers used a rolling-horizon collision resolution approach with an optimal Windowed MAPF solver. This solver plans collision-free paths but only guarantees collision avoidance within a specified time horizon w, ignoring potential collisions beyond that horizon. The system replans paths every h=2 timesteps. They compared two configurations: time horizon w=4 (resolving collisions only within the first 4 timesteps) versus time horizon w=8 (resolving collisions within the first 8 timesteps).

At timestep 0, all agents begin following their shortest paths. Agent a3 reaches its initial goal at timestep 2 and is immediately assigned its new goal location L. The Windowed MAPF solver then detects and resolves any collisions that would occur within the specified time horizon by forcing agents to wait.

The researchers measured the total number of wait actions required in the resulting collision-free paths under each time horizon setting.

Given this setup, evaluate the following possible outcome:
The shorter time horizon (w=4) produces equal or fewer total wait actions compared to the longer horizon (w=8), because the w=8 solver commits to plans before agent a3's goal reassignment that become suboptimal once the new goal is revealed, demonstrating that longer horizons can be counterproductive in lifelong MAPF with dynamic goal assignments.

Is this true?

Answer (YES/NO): YES